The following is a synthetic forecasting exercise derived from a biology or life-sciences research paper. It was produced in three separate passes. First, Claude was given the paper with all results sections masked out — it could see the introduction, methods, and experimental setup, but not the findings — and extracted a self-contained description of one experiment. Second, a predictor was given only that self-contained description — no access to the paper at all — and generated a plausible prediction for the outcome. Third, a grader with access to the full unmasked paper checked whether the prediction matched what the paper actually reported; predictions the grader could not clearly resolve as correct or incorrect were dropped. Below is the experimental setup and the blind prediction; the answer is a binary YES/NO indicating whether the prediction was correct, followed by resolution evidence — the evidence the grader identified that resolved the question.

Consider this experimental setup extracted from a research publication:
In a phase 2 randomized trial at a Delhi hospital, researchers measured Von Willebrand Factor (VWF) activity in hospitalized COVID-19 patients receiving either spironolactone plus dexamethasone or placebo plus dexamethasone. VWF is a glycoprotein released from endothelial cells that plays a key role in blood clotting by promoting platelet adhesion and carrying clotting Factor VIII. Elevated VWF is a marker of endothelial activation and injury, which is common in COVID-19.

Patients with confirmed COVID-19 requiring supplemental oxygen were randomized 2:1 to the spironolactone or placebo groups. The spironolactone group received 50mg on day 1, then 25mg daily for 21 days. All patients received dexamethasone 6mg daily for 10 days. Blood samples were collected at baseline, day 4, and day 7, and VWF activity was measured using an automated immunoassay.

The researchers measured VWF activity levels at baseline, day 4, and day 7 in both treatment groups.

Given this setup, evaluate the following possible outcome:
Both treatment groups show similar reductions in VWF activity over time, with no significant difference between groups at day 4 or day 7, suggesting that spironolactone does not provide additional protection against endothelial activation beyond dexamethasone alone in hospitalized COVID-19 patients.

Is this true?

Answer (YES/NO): YES